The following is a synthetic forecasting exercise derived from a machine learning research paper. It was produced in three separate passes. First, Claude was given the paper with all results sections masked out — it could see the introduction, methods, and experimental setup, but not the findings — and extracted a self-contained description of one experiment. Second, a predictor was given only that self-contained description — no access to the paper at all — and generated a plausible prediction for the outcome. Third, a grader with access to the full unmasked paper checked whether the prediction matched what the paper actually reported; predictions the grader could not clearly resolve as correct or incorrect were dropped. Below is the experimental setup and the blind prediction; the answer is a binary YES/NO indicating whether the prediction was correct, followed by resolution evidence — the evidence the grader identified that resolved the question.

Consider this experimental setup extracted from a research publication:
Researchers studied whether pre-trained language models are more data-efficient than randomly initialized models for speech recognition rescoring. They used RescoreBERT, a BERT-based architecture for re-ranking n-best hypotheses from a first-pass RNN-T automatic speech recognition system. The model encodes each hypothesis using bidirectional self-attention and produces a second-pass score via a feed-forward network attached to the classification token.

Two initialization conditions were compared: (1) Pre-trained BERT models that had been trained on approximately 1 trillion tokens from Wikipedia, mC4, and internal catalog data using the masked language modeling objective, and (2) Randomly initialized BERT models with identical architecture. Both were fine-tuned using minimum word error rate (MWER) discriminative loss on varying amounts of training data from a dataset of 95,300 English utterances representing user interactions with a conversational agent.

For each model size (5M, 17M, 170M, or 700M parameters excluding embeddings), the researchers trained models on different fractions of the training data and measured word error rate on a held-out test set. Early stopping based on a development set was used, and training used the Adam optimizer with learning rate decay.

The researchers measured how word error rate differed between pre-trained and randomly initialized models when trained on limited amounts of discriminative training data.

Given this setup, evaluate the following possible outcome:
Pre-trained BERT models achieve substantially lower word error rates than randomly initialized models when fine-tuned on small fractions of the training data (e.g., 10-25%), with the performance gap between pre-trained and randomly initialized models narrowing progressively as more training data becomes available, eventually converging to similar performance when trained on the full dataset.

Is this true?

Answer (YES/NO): NO